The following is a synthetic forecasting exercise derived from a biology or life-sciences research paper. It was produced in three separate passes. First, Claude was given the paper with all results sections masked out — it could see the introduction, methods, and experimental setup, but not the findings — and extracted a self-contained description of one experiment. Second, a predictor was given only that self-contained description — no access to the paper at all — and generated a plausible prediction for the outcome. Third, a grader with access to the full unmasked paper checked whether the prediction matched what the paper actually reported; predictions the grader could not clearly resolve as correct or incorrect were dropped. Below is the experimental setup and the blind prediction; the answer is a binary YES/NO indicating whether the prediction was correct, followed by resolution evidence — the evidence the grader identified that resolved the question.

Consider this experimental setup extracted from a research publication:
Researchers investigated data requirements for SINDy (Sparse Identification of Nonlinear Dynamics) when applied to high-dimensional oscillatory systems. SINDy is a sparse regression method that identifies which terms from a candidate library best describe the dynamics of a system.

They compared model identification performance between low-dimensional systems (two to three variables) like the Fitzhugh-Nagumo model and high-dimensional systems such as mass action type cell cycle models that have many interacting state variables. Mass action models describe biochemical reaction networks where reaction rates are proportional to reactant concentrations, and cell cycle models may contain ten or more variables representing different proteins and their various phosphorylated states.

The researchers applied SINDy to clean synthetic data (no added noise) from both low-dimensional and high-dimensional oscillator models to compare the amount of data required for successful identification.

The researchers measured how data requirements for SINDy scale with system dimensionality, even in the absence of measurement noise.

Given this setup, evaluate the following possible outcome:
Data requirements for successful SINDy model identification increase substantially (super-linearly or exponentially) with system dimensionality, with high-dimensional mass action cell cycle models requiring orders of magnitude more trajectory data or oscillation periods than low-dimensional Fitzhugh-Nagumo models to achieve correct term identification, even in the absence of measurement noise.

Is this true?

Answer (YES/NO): YES